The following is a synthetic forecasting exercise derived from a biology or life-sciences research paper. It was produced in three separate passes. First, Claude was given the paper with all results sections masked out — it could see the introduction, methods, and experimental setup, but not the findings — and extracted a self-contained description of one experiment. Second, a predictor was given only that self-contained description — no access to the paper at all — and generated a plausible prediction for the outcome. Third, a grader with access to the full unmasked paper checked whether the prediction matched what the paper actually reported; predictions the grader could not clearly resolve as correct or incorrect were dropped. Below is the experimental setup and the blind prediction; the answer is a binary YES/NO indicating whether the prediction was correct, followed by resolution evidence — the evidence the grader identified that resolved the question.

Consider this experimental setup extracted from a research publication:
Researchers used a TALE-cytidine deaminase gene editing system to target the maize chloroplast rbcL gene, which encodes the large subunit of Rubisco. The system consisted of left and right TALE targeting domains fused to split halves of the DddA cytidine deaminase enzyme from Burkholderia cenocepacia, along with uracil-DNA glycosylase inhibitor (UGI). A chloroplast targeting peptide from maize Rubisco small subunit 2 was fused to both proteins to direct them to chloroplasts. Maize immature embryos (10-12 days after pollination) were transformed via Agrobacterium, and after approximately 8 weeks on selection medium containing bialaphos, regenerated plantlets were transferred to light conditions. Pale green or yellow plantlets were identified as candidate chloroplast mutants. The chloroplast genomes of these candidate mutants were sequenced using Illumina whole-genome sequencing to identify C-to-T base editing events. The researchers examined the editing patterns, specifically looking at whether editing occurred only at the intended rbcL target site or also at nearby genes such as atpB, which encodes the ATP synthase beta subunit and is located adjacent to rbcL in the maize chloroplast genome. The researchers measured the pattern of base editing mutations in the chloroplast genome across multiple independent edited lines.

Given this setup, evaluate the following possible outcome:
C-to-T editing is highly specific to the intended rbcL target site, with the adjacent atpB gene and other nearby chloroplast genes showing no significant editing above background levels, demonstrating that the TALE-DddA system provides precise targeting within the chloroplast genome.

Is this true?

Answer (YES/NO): NO